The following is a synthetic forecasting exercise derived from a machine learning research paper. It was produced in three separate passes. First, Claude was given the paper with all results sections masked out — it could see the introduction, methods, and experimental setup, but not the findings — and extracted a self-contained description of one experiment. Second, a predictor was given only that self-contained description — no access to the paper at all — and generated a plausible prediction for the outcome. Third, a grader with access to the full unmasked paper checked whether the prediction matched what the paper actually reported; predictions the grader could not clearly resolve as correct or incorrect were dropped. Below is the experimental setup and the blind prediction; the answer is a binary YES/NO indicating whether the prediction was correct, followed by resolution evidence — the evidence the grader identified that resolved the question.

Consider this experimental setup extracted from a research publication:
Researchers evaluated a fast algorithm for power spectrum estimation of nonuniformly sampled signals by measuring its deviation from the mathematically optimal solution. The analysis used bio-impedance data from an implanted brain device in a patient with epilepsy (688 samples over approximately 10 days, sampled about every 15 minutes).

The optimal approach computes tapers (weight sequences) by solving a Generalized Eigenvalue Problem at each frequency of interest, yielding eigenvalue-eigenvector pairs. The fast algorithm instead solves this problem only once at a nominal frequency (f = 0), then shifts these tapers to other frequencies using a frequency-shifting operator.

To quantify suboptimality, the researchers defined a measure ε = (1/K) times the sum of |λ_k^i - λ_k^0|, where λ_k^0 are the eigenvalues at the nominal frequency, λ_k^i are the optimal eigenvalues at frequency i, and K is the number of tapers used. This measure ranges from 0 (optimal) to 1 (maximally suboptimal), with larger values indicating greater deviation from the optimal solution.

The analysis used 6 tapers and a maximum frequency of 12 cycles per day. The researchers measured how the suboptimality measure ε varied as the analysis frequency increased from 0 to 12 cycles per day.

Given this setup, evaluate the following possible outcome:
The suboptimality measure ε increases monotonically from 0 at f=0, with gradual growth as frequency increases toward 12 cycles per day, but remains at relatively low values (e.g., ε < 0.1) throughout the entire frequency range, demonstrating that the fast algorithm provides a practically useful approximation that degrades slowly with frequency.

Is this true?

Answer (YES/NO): NO